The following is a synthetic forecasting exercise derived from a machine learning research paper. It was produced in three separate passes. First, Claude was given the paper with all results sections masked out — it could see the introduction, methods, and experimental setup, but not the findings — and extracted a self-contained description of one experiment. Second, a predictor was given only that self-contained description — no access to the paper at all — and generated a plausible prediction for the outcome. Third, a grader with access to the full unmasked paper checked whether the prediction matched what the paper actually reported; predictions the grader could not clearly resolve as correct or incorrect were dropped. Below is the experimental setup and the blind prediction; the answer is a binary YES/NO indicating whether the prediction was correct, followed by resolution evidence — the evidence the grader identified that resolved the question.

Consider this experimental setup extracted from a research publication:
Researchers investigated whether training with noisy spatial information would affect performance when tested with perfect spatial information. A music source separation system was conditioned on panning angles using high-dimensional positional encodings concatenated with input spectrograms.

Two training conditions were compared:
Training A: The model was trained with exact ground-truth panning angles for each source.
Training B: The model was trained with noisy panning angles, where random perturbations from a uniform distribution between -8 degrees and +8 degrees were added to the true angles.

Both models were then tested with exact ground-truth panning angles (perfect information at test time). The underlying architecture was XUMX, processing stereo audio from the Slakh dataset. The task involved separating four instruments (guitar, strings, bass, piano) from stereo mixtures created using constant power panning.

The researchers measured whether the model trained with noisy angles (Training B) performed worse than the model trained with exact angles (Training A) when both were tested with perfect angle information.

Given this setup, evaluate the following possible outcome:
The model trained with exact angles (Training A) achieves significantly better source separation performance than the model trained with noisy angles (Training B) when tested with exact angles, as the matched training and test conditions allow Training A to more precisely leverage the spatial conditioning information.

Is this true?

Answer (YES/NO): NO